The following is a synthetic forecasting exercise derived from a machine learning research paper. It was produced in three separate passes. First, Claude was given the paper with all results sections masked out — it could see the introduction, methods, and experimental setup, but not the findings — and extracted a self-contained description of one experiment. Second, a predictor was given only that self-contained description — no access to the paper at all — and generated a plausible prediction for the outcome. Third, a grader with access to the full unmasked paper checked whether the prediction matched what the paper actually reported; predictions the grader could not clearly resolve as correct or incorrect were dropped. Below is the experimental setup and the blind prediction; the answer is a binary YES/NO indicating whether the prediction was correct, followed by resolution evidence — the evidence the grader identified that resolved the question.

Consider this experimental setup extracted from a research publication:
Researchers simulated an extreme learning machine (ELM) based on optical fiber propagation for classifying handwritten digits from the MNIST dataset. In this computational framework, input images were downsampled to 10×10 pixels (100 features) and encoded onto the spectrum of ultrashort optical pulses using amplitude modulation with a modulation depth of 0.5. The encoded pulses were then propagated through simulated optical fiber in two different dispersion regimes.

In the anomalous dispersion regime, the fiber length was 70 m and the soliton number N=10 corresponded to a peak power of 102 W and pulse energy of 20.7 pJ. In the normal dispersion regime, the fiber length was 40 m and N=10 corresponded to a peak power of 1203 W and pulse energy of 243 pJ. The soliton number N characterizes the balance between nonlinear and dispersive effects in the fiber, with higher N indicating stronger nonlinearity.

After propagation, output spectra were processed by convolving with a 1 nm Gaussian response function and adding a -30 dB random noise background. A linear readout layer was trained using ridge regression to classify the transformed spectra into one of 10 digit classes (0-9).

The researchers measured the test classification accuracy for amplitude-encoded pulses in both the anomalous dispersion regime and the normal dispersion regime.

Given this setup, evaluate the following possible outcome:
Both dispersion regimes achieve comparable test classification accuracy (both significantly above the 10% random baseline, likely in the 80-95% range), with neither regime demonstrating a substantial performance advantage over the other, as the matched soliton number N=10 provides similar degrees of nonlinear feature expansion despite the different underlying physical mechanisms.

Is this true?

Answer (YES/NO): NO